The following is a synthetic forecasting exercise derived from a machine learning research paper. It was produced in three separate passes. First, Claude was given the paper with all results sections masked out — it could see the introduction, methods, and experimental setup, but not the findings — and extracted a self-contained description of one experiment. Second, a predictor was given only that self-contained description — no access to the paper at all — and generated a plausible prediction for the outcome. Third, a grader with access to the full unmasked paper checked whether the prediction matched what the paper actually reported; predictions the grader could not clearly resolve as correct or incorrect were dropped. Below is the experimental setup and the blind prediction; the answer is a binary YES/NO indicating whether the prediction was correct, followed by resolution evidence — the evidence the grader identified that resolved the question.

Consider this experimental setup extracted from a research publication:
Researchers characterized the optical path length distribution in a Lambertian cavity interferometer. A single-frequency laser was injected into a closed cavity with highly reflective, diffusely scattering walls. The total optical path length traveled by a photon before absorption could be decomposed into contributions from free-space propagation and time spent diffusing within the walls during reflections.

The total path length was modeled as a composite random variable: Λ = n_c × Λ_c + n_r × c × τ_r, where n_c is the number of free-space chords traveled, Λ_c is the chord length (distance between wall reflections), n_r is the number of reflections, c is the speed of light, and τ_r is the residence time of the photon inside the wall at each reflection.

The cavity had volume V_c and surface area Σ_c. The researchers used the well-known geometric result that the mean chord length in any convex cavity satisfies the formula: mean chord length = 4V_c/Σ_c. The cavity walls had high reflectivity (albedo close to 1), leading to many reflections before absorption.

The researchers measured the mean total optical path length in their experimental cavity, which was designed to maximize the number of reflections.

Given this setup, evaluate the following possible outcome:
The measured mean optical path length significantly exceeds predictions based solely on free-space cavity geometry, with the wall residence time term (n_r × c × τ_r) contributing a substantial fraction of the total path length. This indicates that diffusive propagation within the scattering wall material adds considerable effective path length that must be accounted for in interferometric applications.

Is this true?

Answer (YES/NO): NO